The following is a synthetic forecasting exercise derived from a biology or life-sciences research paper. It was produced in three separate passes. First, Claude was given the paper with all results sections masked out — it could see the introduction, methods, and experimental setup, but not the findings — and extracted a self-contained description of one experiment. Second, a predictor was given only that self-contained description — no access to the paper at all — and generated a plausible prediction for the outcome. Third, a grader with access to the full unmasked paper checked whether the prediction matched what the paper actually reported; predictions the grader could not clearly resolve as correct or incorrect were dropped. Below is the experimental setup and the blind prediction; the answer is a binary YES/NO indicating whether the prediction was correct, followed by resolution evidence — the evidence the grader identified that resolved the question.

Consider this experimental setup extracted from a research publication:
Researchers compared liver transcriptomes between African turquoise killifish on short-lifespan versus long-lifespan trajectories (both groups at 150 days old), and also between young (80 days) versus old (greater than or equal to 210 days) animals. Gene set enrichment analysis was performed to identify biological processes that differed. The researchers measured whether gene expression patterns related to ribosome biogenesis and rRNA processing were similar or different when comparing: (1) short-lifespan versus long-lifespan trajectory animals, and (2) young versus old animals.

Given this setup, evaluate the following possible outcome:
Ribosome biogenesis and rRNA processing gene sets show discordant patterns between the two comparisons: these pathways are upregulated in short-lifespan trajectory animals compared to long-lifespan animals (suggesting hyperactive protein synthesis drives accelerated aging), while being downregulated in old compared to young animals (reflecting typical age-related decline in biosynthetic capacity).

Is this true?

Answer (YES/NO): NO